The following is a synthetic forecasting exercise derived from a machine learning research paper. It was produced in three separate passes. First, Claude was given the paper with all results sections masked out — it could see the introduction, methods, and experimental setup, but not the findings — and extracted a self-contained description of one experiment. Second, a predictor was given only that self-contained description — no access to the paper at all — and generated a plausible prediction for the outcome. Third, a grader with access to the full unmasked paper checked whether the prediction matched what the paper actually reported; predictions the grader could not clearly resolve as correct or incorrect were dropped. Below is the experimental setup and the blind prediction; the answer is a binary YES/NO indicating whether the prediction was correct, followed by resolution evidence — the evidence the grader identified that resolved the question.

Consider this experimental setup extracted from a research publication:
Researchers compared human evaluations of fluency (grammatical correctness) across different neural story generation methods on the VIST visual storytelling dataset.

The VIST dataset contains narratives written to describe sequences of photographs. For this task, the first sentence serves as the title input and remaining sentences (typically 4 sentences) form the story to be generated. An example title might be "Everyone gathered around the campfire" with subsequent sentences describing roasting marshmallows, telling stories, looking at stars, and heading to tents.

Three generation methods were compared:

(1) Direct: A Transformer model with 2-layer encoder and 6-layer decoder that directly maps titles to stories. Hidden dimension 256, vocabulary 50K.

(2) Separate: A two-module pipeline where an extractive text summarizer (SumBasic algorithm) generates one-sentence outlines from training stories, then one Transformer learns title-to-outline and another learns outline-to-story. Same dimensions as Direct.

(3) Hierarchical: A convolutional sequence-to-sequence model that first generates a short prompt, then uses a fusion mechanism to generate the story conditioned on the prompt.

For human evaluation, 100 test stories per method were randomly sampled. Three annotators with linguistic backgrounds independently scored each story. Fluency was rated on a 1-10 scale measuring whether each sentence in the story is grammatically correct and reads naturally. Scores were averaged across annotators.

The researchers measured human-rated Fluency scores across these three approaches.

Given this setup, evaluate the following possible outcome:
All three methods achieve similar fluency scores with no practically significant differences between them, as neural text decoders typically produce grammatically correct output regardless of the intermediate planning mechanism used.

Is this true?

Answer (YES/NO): YES